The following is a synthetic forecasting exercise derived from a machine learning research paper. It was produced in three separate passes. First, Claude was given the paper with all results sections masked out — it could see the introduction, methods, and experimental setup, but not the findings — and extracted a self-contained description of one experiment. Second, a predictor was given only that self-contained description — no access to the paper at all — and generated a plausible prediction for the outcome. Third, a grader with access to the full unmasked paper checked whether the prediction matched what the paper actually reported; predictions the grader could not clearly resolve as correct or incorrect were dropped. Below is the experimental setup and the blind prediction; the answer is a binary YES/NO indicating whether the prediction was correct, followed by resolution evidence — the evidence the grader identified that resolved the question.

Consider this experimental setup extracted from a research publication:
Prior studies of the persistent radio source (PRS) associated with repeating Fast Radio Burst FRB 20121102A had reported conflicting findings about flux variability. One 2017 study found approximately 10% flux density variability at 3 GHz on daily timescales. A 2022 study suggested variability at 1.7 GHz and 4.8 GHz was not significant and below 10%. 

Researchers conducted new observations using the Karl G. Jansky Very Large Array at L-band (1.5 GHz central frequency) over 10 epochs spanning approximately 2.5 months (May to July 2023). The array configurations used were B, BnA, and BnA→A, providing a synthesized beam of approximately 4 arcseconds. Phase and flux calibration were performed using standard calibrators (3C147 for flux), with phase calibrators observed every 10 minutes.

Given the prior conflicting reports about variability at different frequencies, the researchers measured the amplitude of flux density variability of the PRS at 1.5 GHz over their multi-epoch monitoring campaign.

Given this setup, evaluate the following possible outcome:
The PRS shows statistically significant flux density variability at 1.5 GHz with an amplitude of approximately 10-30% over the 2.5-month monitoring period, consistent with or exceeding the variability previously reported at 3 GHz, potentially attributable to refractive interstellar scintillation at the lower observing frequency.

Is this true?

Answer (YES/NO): NO